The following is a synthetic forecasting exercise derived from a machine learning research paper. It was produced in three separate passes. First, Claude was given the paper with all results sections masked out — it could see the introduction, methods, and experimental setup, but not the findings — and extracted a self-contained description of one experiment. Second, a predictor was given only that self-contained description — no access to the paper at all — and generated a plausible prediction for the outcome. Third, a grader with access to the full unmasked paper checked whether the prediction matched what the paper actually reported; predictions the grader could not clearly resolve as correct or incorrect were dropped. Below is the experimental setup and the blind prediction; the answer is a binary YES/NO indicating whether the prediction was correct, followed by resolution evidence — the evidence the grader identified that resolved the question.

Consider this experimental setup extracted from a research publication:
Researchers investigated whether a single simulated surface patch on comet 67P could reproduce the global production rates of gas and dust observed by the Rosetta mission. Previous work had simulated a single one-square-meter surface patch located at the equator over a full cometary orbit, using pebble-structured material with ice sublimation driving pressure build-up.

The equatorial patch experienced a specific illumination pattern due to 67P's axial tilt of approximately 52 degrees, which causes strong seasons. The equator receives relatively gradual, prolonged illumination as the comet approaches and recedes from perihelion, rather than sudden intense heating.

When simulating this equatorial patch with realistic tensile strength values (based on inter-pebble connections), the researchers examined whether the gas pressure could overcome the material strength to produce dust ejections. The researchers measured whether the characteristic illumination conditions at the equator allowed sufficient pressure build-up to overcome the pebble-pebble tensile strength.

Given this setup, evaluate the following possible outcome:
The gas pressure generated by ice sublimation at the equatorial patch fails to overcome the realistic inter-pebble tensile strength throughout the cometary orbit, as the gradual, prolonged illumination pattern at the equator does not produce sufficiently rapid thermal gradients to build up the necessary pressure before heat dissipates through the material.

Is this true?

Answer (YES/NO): YES